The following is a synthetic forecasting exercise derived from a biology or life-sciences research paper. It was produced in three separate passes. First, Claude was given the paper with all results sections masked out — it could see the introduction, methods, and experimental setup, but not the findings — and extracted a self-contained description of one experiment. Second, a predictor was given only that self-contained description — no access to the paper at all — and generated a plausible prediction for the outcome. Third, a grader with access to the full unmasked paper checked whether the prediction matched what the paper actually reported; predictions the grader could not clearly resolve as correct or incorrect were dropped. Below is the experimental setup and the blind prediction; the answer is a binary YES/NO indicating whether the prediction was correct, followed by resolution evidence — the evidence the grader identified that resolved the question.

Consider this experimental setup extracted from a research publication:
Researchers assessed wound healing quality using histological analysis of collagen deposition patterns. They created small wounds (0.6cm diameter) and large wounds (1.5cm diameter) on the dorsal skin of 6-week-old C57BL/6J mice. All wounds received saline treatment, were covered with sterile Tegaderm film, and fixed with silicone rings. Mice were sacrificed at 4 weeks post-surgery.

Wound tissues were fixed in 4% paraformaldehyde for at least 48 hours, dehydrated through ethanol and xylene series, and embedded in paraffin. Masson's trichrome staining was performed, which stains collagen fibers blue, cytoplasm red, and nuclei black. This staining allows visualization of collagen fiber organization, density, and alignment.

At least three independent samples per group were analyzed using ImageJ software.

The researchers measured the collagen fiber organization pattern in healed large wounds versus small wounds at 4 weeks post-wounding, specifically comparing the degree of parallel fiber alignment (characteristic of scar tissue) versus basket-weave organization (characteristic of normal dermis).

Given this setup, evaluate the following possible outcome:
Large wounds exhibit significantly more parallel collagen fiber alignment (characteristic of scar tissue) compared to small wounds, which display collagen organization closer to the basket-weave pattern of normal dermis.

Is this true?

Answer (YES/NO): NO